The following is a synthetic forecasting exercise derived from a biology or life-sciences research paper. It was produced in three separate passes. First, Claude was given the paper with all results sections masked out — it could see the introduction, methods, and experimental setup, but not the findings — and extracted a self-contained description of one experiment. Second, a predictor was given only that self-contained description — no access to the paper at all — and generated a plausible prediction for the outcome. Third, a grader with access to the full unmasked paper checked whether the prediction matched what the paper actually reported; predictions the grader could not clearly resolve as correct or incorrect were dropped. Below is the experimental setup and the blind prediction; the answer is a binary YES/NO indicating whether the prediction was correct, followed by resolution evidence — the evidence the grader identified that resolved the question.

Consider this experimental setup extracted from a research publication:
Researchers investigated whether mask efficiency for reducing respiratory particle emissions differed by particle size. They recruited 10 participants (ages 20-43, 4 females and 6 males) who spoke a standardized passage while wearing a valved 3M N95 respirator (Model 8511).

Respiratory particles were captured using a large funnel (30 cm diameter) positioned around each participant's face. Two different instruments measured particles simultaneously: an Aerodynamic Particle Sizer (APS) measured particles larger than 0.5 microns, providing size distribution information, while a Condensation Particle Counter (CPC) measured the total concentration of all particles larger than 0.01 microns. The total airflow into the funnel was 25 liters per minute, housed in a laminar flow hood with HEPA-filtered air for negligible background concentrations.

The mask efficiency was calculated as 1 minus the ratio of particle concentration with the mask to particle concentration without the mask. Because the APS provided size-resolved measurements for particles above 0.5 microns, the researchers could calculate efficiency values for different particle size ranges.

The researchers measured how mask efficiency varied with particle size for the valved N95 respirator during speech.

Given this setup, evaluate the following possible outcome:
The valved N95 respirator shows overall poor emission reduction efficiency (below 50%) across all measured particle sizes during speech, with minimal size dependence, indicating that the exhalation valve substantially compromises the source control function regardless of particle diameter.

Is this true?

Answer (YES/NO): NO